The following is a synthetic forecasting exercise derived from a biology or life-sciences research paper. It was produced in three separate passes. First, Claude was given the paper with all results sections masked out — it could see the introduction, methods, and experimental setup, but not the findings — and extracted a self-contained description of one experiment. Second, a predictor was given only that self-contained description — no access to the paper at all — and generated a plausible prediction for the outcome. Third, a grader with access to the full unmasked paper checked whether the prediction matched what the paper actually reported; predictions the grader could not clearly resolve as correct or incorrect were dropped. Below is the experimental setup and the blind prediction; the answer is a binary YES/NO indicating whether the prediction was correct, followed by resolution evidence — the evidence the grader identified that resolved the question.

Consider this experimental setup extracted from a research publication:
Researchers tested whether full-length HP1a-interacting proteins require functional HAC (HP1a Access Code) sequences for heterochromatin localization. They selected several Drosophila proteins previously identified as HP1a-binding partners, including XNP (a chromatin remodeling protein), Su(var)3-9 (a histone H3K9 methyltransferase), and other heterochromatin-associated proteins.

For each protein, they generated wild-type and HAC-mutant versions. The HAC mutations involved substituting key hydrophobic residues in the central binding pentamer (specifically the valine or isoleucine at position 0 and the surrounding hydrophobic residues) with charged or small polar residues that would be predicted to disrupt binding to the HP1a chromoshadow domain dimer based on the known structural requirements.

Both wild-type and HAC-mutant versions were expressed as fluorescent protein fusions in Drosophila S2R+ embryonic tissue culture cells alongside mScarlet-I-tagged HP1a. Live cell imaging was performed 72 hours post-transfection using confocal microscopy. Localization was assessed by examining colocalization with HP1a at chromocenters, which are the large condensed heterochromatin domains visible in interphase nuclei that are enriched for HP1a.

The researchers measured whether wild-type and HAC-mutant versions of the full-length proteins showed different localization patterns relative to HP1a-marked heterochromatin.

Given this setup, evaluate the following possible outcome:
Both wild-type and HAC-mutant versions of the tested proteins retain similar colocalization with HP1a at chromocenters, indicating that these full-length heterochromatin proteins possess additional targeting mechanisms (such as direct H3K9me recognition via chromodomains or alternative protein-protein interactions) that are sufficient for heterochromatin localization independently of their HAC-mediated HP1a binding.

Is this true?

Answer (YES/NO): NO